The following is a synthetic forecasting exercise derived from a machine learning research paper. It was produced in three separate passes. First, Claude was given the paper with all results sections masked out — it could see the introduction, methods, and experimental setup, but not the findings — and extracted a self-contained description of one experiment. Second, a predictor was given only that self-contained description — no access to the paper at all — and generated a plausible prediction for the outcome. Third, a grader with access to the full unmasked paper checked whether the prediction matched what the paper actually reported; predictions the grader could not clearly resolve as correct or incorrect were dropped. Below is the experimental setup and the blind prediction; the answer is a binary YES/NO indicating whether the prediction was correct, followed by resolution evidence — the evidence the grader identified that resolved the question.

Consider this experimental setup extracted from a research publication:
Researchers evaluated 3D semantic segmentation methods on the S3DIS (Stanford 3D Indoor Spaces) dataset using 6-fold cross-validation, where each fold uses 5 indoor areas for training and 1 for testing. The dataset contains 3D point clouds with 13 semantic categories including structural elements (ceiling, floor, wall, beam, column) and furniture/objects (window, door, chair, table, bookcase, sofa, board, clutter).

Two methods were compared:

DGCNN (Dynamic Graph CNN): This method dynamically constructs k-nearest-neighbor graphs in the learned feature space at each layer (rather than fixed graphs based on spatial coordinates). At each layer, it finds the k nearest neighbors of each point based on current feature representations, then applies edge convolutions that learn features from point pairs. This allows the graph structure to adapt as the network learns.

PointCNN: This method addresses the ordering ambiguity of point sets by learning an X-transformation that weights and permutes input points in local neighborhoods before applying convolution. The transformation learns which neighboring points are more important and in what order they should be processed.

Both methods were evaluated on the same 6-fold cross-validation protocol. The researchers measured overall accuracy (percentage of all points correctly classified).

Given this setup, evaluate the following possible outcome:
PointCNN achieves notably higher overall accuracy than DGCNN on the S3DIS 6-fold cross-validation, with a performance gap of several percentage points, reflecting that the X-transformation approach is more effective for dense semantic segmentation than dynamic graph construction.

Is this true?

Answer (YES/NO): YES